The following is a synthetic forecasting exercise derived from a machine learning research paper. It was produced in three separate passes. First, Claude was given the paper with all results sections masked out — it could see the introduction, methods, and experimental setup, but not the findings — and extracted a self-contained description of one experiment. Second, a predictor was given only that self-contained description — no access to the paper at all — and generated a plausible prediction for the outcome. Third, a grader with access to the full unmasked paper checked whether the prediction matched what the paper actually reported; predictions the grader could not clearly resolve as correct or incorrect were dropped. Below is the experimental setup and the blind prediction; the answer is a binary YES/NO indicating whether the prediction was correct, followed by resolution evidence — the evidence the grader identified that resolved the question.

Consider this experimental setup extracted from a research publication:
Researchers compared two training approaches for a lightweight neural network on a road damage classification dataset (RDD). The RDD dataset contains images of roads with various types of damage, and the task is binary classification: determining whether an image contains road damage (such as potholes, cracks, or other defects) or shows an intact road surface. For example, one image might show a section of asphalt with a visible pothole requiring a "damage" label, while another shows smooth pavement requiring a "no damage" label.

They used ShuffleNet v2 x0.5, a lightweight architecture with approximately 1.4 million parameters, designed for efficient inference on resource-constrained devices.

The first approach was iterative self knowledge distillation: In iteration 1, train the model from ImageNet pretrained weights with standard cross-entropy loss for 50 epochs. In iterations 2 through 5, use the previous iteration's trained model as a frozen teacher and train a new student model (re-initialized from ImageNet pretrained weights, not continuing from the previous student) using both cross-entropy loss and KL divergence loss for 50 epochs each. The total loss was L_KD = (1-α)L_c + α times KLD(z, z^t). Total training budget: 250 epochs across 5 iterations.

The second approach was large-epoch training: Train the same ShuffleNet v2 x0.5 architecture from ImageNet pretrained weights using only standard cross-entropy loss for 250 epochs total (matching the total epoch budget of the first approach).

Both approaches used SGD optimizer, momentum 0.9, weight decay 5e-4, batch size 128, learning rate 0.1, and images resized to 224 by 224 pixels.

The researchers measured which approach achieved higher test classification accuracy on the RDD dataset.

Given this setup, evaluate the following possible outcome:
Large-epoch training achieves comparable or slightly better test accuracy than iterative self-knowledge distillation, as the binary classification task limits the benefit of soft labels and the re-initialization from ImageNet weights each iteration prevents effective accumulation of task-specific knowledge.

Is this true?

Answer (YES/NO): YES